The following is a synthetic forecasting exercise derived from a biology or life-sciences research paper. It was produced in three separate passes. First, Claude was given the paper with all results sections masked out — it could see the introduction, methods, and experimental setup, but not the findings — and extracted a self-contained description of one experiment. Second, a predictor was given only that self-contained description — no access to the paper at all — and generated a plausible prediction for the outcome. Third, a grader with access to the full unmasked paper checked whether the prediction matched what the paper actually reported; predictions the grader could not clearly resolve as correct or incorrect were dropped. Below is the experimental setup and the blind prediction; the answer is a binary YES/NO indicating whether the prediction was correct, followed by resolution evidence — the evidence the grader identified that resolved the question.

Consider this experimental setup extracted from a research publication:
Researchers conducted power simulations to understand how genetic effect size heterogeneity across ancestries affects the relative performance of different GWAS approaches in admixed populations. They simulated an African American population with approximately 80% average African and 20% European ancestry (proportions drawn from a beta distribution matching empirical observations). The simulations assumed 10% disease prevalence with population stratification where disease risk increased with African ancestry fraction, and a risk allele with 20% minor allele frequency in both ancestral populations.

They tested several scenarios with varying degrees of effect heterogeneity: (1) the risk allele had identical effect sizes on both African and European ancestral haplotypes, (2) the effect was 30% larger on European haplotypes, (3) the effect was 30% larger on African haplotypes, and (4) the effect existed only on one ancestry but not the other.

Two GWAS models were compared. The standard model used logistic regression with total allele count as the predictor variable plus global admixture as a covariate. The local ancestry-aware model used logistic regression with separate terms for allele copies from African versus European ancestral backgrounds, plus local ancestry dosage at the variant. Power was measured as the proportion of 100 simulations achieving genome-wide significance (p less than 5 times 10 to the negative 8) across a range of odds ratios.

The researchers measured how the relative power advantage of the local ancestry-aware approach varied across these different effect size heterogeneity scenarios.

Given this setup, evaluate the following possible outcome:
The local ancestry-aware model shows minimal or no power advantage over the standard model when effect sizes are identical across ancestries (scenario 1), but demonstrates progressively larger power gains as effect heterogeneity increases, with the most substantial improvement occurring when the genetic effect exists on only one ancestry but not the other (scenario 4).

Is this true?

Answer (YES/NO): YES